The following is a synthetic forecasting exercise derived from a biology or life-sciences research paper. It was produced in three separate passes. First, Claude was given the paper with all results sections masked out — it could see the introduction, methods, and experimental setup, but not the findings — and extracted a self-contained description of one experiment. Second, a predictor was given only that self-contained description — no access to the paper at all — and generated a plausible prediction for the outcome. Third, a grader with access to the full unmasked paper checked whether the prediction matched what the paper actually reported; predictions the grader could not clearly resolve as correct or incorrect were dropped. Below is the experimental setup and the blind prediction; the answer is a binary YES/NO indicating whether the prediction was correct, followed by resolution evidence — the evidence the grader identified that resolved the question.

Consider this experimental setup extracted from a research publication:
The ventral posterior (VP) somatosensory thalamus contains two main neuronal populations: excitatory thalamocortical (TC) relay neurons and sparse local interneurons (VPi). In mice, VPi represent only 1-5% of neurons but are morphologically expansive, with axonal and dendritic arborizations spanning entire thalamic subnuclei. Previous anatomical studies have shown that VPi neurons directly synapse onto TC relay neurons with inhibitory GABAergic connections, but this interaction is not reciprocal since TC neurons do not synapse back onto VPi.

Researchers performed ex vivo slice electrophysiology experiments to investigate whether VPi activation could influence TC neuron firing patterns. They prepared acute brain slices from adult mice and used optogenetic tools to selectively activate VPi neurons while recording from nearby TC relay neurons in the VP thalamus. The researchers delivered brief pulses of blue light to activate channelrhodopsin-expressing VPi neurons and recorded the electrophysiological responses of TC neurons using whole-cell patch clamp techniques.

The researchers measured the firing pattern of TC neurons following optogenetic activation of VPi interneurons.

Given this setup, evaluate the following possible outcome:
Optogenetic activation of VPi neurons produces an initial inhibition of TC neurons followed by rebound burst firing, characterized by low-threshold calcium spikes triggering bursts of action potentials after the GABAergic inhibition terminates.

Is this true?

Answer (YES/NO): YES